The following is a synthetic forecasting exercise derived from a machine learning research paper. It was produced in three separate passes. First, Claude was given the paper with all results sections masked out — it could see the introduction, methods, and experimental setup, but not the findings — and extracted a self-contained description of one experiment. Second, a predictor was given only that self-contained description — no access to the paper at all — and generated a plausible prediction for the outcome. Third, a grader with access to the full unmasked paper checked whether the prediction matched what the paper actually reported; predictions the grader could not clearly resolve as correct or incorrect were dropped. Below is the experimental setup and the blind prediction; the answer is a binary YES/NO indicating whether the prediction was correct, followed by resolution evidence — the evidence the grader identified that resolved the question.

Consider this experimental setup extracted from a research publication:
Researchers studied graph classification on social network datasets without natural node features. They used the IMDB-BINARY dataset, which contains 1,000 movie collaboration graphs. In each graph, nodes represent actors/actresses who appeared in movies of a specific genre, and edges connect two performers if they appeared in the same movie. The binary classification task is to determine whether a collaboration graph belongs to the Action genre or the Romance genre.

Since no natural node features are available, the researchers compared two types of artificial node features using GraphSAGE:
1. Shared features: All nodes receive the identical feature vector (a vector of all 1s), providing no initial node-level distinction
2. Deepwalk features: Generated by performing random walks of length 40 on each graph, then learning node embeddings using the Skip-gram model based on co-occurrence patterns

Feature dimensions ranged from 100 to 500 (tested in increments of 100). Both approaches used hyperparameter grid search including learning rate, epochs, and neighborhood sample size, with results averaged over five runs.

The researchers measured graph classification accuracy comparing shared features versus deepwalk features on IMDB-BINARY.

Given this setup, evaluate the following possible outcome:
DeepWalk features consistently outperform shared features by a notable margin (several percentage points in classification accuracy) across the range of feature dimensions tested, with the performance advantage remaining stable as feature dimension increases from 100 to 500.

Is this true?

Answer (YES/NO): NO